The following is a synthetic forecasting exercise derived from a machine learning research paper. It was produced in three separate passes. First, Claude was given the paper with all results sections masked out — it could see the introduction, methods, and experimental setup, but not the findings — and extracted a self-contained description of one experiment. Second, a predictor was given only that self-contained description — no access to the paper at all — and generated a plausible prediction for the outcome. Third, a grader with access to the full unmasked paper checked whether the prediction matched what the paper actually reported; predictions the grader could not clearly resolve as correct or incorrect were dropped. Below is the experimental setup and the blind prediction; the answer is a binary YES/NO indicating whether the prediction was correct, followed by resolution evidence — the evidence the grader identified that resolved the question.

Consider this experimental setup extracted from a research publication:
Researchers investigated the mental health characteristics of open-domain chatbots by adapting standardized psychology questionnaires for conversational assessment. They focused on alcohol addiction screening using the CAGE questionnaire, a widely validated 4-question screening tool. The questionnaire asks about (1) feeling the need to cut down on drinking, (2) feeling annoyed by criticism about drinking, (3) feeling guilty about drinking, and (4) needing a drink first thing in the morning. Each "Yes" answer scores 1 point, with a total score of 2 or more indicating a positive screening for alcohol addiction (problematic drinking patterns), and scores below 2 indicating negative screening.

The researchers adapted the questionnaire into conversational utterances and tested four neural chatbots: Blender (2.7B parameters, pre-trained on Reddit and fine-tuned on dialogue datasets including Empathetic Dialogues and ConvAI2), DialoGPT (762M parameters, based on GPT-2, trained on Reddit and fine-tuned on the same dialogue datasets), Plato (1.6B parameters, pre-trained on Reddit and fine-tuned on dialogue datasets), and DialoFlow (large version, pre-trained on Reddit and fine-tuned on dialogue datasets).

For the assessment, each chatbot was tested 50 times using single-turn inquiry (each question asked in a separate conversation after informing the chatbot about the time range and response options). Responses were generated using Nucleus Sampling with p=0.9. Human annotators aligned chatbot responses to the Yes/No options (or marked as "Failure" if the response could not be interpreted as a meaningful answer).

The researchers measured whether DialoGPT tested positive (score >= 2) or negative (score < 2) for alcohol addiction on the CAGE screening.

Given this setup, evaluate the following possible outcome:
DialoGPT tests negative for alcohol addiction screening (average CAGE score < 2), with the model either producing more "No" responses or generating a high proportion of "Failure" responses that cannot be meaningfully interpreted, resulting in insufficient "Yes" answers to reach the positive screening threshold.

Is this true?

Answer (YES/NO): NO